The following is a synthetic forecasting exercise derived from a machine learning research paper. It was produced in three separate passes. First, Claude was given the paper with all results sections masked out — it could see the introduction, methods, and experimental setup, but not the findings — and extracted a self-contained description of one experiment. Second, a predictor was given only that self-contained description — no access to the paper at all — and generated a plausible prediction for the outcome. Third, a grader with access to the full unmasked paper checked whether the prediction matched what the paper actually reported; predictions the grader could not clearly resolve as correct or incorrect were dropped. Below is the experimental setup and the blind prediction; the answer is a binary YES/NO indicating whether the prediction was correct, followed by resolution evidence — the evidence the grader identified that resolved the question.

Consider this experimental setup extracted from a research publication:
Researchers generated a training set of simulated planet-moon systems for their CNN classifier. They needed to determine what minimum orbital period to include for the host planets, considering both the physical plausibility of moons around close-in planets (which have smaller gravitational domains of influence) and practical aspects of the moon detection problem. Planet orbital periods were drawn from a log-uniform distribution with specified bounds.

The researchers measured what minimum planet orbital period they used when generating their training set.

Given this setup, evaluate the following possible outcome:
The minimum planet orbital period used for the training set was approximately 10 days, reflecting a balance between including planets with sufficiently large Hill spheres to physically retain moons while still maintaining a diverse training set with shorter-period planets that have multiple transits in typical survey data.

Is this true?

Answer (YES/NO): YES